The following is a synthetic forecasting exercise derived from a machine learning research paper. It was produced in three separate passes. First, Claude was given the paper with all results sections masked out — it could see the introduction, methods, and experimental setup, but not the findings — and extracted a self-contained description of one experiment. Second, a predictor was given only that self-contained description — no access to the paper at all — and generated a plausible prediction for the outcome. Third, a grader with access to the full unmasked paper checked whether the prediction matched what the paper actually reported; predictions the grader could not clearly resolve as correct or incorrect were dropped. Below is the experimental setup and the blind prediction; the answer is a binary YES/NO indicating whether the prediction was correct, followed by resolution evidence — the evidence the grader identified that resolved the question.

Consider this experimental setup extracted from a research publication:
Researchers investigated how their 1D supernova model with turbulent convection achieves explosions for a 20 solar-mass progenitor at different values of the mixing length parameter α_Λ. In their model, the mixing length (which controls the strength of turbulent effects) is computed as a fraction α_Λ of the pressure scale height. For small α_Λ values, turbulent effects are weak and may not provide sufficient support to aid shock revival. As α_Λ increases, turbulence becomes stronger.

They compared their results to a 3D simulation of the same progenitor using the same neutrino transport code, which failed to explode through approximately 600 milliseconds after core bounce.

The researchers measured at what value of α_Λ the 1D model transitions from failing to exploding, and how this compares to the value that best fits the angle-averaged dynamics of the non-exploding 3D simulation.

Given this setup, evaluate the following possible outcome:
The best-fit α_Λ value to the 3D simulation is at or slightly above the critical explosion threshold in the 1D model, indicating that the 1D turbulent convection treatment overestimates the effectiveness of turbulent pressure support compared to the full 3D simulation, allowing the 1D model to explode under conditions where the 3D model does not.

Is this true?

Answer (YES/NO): NO